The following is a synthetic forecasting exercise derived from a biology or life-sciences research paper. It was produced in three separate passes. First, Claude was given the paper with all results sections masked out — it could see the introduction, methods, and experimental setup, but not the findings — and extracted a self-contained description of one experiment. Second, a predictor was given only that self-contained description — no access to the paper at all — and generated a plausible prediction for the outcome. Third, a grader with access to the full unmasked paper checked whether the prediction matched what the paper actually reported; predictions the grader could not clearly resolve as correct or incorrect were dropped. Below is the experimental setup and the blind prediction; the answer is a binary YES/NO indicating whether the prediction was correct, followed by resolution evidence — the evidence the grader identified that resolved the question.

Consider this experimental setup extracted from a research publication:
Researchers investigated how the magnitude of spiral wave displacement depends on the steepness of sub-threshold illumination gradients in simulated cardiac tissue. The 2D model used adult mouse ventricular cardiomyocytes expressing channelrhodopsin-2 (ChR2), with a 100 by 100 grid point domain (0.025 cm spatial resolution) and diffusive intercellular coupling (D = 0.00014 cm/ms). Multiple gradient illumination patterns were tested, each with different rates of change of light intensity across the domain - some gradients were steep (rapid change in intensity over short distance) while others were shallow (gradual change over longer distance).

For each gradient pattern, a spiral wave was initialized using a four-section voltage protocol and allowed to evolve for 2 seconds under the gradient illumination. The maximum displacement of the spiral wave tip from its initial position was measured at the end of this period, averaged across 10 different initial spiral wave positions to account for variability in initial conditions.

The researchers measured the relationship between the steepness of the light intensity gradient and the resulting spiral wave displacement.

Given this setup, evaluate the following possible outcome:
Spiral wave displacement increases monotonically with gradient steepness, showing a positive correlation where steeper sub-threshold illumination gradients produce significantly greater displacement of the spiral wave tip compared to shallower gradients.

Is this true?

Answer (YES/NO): YES